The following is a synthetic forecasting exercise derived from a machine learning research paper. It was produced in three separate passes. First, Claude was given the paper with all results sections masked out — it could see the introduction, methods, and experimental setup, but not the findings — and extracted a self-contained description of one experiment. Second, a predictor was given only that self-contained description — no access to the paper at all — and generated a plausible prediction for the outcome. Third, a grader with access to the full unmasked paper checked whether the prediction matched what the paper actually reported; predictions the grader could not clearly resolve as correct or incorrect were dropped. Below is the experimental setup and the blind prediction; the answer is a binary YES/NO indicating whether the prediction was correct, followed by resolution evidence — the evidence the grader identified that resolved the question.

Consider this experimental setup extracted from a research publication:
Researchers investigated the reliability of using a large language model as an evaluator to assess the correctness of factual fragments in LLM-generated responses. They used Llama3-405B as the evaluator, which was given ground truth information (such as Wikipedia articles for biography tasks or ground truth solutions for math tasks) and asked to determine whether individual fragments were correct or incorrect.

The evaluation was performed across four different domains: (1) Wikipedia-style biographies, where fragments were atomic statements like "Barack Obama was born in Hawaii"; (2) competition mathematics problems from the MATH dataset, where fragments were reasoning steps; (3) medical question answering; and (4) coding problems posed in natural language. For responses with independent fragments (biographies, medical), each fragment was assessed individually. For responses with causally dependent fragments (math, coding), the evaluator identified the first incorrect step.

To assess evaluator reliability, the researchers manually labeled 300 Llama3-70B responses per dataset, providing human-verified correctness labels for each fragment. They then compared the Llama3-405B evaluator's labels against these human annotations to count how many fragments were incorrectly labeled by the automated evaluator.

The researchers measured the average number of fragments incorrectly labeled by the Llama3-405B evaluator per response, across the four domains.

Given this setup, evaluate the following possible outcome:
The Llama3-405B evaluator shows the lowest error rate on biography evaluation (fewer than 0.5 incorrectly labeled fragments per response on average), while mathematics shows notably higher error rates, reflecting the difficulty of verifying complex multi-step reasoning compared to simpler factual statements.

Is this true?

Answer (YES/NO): YES